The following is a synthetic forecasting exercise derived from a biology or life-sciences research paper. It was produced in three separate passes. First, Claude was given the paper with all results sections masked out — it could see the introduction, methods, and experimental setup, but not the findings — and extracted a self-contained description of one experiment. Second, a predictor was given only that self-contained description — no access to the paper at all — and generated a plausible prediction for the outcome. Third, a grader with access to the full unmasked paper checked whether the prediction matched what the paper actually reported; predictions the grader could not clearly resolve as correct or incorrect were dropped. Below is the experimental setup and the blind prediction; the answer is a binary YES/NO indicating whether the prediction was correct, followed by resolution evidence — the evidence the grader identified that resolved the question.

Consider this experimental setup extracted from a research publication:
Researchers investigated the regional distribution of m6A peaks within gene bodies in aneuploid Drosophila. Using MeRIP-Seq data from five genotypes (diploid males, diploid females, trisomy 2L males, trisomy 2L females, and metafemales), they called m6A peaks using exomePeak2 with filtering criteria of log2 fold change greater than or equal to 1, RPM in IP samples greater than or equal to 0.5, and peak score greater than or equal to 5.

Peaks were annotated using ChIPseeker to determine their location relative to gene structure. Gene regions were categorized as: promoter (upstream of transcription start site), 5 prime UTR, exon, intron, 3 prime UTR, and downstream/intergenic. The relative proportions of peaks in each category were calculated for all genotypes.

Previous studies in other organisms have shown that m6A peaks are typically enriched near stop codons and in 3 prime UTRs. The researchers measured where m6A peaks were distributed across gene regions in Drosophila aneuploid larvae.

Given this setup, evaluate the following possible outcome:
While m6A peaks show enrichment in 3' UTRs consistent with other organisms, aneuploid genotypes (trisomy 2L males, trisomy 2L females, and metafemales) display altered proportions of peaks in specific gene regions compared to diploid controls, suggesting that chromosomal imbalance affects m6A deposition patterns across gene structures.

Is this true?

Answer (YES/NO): NO